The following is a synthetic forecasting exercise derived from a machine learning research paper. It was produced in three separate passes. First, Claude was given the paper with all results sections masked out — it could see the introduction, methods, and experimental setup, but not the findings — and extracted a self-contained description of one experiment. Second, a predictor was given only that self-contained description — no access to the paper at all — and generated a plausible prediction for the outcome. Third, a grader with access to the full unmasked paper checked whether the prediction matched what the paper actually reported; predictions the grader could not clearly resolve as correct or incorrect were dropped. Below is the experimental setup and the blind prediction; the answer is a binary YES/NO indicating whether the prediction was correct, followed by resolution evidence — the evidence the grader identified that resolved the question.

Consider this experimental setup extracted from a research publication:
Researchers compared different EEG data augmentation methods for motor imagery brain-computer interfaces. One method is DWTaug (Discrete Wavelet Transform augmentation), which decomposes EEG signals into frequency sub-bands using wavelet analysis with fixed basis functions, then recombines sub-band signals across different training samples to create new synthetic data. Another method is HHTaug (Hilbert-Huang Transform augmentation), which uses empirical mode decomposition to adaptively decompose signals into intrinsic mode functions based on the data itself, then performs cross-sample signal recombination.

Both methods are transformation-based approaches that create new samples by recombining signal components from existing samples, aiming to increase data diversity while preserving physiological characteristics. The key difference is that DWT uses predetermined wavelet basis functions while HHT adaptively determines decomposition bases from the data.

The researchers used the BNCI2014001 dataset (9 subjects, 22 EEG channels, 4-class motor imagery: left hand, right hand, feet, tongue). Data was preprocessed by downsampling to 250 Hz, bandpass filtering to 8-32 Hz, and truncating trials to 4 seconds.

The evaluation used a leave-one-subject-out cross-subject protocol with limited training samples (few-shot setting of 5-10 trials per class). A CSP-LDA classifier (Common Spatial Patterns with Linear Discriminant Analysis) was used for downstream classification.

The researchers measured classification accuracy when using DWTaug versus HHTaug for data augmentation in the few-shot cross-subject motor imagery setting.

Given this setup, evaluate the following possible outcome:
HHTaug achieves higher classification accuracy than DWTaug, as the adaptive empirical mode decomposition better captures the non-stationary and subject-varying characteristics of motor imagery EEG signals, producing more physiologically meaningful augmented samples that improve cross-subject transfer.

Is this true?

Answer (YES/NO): NO